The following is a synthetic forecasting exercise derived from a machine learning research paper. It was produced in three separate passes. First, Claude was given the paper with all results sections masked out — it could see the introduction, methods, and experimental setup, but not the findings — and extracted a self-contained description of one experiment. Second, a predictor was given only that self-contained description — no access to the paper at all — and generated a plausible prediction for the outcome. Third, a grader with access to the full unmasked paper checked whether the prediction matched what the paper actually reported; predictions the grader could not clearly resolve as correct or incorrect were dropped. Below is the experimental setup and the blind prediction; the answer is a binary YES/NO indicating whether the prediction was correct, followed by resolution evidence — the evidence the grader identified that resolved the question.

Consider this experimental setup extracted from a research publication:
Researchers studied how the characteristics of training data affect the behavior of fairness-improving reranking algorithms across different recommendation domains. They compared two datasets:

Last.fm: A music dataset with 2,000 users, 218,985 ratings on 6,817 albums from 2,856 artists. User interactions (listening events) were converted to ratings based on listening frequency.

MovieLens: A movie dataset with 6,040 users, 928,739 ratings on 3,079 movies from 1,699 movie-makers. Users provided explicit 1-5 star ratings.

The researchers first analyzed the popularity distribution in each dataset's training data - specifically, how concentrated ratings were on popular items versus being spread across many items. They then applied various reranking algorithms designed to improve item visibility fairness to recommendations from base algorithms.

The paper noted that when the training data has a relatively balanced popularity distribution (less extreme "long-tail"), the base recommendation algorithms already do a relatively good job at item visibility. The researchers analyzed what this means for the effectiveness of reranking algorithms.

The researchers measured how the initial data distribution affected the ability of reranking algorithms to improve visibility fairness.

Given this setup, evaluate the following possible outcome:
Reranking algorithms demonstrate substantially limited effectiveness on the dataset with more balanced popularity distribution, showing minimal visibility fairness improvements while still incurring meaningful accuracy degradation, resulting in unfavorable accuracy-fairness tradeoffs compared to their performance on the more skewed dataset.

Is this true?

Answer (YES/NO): NO